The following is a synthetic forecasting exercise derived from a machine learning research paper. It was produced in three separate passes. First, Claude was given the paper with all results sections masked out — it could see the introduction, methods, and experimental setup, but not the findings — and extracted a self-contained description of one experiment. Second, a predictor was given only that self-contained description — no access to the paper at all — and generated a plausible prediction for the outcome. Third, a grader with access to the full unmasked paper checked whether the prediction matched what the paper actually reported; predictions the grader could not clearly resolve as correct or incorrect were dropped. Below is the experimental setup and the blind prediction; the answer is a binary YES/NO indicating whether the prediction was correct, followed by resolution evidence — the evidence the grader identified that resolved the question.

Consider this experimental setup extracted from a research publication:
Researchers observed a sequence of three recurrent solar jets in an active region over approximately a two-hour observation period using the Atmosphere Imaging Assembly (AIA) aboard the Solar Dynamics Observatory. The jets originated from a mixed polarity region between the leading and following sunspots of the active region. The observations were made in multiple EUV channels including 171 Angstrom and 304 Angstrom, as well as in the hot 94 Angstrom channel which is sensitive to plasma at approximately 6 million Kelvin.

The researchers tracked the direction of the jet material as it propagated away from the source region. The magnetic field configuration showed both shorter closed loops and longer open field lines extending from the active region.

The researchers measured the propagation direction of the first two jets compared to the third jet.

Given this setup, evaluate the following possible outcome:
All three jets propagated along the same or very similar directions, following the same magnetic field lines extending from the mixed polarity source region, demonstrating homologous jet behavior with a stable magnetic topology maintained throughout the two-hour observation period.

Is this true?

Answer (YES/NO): NO